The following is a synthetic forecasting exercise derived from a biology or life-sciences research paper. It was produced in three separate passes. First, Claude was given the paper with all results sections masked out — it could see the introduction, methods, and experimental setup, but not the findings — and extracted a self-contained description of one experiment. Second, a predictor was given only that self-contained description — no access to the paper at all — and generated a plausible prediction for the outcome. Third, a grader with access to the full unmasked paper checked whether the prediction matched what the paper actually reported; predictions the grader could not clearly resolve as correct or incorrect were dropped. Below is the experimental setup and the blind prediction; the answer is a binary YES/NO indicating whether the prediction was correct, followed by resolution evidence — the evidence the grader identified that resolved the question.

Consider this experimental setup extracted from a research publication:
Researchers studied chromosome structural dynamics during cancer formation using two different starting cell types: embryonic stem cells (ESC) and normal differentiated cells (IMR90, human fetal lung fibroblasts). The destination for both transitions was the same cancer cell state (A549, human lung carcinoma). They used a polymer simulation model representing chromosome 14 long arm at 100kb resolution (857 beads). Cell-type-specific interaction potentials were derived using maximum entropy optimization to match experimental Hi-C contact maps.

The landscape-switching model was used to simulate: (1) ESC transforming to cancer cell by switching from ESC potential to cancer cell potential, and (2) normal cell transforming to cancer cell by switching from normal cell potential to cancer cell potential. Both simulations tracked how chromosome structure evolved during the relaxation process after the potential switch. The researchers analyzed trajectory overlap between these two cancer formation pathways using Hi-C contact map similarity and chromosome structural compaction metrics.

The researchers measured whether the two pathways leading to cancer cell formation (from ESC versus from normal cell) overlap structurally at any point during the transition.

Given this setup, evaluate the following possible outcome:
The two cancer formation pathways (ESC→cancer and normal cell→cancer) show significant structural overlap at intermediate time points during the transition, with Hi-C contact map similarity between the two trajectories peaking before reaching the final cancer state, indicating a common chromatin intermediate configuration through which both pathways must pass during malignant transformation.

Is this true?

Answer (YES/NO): NO